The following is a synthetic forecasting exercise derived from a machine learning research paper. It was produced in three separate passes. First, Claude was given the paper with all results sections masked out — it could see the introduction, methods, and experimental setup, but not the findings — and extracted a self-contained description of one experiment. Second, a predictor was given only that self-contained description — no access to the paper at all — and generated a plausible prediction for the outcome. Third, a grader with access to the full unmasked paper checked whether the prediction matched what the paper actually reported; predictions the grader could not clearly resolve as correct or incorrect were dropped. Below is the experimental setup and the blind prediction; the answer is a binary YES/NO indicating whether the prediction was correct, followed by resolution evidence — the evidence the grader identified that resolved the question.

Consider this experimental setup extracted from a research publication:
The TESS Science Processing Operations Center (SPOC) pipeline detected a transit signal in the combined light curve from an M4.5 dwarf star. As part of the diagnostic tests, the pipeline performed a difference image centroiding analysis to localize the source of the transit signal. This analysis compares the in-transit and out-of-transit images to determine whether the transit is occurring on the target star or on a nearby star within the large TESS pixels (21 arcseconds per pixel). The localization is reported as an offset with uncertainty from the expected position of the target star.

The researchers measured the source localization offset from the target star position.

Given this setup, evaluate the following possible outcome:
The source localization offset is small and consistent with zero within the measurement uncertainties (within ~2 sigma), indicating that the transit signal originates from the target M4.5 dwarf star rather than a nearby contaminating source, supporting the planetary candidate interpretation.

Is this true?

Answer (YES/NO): YES